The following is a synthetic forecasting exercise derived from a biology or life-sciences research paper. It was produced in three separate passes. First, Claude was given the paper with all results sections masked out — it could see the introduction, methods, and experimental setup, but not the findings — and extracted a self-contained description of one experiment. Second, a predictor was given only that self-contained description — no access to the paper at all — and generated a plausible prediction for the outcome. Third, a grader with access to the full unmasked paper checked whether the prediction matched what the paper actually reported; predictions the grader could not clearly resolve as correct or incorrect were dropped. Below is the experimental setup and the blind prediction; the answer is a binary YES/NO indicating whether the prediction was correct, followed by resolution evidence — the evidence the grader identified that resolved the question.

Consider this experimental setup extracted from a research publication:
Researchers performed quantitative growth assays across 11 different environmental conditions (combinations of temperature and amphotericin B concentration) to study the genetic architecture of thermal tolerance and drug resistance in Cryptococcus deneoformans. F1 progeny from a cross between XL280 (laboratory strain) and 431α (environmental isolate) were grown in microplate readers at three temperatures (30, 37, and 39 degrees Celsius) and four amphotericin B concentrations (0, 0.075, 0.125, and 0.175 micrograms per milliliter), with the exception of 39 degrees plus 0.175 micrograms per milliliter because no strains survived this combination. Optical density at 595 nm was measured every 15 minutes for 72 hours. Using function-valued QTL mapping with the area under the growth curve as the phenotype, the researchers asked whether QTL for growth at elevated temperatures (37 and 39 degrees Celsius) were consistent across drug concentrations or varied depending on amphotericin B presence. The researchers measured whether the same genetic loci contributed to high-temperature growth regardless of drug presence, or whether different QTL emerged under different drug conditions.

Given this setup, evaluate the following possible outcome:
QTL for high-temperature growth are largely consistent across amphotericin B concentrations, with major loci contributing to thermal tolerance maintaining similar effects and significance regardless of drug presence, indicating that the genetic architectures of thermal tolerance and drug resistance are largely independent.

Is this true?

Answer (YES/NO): NO